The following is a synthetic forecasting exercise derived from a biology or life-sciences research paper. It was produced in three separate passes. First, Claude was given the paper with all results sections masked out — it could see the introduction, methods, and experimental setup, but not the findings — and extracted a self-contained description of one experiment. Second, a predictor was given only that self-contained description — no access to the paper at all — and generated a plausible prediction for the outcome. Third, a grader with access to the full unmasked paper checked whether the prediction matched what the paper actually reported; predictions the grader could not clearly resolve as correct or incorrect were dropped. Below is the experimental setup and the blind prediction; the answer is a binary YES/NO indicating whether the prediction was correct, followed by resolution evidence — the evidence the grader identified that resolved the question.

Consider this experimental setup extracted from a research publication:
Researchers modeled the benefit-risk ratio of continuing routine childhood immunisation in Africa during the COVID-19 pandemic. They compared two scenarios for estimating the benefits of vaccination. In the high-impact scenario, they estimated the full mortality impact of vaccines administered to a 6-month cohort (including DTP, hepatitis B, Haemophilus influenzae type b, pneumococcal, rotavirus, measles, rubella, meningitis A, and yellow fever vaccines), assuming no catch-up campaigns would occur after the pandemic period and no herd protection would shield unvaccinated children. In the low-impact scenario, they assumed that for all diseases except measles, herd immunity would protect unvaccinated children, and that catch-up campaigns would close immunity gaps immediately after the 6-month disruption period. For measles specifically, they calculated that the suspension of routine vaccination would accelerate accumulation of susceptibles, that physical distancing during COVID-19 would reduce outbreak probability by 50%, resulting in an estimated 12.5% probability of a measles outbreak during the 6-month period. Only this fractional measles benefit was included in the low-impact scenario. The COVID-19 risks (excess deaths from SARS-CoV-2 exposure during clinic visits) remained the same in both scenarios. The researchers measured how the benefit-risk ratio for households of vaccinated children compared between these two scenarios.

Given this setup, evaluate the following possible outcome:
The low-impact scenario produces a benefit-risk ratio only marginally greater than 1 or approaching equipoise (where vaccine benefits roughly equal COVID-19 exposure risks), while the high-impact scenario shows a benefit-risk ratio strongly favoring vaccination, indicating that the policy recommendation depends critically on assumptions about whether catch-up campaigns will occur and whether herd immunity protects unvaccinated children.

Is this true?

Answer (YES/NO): NO